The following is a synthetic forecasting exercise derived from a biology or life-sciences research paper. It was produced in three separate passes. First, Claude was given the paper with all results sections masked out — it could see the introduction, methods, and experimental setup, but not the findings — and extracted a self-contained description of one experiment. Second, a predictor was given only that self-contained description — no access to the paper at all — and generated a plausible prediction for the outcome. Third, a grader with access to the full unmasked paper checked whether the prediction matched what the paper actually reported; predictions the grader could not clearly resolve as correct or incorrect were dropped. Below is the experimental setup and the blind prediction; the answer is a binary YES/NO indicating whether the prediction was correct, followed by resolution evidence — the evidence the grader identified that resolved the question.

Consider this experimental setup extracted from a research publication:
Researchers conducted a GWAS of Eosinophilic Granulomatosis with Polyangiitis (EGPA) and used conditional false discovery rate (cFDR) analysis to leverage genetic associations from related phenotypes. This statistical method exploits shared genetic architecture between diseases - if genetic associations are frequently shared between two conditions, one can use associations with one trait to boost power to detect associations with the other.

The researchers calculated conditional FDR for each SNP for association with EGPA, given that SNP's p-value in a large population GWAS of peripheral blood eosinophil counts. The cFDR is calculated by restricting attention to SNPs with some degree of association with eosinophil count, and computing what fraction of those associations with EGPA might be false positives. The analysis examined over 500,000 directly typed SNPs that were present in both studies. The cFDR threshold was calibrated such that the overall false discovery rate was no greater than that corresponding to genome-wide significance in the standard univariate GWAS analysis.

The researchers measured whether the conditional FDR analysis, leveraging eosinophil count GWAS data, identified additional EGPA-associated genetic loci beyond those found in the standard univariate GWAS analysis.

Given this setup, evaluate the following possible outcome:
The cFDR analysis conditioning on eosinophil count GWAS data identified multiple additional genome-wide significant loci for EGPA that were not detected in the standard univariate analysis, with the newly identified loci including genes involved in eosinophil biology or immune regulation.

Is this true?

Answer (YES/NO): YES